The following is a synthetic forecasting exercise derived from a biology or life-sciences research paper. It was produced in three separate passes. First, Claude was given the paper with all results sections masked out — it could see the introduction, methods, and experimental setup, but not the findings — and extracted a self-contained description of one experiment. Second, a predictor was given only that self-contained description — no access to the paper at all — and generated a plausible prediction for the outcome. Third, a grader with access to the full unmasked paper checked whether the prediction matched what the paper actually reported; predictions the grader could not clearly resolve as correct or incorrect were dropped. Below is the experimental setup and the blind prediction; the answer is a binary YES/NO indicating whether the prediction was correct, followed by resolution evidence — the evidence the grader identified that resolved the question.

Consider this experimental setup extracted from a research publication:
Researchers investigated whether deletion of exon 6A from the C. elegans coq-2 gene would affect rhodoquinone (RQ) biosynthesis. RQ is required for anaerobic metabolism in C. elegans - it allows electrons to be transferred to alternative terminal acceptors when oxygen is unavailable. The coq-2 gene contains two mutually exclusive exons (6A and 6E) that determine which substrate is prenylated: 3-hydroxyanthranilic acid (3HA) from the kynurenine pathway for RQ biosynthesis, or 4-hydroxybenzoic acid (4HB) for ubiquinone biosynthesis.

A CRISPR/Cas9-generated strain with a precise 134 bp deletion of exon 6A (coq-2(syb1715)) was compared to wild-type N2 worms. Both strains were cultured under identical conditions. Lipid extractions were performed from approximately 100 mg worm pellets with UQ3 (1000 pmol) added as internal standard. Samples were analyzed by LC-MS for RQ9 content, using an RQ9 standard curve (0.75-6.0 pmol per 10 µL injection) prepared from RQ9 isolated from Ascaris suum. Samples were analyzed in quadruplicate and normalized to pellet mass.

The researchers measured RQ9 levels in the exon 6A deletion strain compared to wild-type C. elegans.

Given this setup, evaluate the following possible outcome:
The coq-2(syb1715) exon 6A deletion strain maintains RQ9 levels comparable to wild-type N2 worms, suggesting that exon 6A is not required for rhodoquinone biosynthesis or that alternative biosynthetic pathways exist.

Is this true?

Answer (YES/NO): NO